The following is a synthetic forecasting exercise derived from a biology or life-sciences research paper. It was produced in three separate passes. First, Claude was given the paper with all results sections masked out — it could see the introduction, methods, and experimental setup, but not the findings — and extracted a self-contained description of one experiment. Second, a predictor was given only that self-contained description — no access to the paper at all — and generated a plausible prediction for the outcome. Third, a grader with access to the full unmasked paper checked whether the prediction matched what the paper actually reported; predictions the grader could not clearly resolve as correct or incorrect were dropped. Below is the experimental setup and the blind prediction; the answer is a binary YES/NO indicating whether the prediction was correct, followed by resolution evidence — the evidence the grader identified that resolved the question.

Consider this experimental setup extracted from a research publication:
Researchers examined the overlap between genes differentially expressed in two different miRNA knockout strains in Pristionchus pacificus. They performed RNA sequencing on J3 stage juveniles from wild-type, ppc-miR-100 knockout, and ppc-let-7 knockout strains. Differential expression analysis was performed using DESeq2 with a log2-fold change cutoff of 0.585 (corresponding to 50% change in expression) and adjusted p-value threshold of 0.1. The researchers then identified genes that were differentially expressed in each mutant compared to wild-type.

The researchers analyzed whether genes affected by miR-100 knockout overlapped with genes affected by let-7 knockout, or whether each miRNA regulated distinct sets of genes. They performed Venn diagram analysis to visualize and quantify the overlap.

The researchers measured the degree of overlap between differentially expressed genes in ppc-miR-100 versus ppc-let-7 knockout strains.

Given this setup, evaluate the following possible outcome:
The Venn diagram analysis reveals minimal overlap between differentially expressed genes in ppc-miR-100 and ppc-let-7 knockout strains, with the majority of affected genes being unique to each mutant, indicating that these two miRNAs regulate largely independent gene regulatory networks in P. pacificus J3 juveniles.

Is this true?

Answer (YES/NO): YES